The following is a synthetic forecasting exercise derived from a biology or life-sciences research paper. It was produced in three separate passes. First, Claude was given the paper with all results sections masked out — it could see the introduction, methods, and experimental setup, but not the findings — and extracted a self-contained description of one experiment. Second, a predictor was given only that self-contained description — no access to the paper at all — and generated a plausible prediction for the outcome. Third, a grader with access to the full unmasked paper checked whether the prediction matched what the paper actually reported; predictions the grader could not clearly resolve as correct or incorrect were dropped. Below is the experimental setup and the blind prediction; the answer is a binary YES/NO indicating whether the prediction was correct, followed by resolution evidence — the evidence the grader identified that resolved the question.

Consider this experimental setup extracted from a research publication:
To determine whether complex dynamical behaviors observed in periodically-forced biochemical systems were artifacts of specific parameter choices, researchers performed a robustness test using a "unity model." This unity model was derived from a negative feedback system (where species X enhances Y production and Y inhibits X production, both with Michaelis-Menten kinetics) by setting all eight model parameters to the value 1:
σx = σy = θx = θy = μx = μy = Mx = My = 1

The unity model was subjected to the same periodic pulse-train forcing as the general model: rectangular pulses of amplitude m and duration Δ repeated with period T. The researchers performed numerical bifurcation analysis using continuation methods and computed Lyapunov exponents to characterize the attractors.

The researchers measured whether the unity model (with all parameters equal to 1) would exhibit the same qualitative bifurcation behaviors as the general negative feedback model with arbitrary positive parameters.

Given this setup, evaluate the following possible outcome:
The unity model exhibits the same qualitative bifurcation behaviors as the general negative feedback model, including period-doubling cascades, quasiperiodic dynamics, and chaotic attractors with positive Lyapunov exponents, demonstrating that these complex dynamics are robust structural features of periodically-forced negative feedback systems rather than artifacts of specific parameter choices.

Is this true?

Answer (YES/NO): NO